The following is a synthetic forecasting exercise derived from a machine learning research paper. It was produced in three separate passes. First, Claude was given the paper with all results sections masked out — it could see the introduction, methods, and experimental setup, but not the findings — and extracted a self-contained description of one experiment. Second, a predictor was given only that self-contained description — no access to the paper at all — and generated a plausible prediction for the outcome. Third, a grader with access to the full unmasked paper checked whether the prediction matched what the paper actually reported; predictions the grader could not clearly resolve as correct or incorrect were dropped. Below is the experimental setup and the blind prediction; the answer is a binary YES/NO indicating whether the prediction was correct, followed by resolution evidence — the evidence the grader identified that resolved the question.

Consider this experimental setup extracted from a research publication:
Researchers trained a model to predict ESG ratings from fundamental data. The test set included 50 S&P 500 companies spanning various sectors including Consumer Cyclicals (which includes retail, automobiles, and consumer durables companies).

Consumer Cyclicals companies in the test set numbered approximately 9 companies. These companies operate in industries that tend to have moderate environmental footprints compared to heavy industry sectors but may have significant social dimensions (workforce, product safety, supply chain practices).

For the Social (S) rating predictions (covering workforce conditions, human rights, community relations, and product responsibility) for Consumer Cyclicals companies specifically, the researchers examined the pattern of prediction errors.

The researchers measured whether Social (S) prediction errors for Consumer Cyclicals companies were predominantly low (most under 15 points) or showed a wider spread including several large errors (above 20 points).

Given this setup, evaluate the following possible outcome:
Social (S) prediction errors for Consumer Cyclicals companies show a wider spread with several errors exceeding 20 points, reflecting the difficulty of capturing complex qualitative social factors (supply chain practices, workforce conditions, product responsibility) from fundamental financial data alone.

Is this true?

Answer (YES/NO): NO